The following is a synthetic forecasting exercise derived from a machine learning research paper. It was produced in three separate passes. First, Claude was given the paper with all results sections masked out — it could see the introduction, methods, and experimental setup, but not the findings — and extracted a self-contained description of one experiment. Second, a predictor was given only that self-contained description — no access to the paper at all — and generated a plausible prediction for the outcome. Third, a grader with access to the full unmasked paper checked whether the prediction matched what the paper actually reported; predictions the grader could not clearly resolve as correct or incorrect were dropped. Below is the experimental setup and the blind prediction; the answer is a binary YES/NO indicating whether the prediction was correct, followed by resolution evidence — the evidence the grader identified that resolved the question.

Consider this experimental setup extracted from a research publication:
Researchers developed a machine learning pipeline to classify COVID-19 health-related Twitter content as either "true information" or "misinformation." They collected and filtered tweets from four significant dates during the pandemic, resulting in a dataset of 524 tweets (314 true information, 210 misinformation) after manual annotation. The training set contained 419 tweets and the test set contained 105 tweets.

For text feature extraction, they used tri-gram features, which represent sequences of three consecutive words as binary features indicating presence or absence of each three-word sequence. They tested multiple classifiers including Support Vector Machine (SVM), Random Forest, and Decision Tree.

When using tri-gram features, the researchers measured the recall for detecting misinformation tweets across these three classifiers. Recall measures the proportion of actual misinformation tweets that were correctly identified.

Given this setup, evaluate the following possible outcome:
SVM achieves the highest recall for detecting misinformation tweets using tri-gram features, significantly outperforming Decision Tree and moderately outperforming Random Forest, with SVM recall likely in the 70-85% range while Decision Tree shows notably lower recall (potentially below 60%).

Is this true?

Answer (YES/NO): NO